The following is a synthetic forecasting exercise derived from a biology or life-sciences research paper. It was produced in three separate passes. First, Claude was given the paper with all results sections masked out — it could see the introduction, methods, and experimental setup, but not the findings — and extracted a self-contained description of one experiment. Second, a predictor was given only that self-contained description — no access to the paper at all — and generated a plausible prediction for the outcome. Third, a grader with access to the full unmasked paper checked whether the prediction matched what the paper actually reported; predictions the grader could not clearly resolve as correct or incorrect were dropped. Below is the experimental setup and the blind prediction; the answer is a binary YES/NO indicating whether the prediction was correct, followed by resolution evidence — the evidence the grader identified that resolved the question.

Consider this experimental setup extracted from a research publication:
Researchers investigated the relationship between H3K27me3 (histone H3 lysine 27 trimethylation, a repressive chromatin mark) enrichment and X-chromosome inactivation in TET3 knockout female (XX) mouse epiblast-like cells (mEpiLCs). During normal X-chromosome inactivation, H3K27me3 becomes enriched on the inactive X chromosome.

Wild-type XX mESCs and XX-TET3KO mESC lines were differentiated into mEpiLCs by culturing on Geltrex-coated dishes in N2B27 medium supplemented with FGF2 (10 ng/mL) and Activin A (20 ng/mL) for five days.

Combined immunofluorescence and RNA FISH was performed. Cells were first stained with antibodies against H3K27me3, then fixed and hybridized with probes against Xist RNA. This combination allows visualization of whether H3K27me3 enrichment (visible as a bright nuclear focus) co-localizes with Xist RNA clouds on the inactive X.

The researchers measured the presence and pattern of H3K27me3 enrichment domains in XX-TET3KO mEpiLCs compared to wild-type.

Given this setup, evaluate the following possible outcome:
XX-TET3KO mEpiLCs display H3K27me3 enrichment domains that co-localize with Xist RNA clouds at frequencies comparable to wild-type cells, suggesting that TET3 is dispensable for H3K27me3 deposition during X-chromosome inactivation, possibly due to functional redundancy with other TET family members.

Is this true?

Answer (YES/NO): YES